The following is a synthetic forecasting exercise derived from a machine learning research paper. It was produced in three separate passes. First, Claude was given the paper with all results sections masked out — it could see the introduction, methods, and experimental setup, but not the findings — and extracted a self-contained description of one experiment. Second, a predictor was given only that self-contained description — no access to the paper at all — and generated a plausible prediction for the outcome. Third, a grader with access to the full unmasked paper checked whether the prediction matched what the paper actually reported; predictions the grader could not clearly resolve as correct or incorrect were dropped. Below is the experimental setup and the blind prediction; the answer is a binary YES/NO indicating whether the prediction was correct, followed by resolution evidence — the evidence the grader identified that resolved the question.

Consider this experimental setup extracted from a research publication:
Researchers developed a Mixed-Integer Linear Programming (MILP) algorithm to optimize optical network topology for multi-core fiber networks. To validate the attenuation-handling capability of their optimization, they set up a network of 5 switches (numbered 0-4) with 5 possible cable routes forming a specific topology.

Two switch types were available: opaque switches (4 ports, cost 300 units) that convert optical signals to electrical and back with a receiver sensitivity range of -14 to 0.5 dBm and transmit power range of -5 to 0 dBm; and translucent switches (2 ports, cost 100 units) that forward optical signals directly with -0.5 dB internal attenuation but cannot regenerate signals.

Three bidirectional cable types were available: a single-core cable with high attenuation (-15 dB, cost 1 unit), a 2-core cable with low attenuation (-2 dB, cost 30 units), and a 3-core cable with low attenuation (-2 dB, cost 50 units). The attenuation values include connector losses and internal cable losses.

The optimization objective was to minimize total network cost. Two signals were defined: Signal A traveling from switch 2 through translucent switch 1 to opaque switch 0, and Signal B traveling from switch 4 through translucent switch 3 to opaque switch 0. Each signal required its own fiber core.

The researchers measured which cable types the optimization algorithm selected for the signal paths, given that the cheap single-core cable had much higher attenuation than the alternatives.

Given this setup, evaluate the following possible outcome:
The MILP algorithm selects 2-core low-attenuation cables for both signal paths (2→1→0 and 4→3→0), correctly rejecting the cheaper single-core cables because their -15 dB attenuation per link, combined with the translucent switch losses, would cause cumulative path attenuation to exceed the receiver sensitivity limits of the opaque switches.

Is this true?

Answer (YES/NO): YES